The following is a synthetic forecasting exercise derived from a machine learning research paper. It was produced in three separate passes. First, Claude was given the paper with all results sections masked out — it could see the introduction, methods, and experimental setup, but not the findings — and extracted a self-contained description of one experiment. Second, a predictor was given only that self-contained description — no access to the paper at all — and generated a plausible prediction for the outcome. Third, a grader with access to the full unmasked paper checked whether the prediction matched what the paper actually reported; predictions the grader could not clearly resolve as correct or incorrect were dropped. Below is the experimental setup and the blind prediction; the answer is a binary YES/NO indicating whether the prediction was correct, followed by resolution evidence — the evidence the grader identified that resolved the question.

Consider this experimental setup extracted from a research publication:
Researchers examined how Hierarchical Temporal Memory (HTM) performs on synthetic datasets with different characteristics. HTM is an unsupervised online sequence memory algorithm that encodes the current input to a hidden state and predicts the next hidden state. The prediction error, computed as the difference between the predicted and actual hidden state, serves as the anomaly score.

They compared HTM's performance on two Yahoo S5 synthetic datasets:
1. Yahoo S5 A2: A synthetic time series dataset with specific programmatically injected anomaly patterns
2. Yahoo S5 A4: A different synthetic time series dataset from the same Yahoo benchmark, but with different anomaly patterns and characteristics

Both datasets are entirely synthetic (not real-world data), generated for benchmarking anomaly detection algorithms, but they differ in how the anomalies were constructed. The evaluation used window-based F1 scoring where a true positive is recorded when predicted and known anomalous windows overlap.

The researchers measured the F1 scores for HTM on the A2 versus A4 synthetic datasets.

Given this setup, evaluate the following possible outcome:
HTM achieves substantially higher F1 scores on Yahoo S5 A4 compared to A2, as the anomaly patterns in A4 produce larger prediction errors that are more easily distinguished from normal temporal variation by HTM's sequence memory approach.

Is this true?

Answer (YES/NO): NO